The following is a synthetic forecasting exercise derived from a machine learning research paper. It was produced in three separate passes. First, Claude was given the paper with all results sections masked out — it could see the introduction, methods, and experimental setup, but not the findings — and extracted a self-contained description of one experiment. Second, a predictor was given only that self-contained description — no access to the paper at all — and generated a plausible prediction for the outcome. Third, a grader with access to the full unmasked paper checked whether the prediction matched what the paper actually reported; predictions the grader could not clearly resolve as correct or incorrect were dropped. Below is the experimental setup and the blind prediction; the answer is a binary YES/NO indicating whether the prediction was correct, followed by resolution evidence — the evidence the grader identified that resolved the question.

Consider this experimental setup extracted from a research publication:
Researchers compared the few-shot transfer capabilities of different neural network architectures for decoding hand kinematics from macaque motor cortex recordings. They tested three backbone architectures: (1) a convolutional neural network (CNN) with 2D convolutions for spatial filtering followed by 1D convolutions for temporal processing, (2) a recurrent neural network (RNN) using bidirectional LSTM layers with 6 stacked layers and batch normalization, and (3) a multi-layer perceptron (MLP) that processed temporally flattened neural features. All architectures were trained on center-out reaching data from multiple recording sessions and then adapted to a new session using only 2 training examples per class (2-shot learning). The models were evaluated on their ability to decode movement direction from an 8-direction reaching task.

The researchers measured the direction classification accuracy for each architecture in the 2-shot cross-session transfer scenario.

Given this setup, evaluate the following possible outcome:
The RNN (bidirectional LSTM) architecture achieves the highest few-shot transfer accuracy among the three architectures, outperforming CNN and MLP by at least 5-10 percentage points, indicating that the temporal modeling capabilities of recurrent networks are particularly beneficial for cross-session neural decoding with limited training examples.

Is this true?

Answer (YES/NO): YES